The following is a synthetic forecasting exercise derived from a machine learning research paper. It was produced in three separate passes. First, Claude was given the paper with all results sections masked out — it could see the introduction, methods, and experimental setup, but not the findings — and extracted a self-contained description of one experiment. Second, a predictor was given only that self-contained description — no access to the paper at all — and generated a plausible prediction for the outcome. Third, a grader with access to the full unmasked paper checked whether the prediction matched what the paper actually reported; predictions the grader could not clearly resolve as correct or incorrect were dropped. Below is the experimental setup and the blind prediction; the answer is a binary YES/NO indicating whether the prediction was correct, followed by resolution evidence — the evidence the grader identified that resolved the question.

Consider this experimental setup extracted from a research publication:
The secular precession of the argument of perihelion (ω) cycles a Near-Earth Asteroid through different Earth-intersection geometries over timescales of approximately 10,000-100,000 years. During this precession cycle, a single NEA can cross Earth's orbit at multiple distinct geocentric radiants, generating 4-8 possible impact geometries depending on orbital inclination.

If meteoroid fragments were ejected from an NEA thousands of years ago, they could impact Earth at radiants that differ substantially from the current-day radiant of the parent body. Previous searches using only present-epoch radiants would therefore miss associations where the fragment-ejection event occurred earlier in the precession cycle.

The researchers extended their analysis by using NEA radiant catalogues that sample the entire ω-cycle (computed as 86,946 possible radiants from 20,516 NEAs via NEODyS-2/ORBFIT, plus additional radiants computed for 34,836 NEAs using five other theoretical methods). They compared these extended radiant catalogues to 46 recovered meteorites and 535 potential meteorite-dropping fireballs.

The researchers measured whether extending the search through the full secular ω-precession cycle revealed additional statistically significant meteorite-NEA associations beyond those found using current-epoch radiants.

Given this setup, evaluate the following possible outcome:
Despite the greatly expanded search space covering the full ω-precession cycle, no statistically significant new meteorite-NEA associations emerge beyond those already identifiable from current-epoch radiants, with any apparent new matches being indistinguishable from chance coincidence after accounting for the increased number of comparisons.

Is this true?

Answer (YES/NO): YES